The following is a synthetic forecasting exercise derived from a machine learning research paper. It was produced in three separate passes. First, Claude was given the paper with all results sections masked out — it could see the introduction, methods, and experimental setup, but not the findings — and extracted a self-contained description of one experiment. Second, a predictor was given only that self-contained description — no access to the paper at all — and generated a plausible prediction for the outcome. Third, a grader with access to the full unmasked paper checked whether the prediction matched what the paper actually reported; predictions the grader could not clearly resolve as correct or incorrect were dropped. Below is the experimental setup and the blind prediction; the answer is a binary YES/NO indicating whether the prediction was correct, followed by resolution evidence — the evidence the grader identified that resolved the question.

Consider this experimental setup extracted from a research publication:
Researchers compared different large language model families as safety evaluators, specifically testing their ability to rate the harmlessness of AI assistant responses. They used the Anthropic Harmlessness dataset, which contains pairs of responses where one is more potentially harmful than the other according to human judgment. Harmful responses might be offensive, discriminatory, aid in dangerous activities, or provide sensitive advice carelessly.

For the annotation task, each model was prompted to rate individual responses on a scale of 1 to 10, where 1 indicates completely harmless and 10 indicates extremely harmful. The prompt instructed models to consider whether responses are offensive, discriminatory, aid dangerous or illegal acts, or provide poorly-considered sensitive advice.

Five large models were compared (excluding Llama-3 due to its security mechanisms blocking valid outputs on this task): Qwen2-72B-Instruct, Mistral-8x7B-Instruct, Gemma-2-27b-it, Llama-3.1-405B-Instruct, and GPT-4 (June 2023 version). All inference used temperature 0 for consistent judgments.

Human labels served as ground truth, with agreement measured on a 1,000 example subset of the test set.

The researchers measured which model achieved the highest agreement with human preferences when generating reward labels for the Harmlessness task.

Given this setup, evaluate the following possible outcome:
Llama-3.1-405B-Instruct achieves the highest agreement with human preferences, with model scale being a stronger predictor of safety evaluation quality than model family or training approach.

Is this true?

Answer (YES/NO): NO